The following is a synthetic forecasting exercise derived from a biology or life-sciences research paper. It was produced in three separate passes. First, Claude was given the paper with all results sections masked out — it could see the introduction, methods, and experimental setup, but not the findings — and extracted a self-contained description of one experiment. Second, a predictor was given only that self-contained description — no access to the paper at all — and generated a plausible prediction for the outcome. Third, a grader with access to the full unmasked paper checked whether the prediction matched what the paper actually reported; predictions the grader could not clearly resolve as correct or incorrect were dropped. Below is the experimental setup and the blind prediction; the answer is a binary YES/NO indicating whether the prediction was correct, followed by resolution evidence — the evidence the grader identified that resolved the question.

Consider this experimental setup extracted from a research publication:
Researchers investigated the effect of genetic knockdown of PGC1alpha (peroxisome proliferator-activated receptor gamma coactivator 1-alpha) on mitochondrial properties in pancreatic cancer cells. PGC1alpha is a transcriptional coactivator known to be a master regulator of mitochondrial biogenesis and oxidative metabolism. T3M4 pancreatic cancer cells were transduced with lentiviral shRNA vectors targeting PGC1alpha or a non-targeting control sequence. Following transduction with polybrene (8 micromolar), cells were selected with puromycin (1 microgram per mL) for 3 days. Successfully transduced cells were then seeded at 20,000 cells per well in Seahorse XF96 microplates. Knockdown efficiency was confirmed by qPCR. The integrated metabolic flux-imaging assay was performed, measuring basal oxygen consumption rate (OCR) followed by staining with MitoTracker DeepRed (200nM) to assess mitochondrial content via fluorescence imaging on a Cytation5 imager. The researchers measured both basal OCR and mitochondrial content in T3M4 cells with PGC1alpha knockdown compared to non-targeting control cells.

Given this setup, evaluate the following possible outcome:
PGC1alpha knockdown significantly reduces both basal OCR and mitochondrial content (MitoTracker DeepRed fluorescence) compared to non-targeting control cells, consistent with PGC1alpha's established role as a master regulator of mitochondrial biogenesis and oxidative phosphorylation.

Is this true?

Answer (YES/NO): YES